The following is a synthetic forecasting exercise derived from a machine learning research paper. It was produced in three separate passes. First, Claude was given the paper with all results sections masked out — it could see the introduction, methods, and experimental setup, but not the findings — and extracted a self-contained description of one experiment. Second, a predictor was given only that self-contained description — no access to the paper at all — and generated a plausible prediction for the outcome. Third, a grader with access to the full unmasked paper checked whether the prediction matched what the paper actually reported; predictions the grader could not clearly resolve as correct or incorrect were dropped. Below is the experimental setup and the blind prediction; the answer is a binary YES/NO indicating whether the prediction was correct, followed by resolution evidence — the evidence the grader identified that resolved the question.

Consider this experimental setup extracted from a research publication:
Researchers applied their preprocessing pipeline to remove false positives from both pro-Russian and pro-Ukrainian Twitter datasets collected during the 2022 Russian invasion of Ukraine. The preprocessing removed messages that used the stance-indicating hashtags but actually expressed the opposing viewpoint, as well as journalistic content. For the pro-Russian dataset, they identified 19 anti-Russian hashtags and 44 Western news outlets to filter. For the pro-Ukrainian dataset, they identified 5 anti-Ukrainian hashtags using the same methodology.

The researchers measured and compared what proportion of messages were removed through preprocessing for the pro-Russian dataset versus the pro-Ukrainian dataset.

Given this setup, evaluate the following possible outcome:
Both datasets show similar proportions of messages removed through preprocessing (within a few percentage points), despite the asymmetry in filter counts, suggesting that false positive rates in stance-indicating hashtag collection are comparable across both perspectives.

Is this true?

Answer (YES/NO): NO